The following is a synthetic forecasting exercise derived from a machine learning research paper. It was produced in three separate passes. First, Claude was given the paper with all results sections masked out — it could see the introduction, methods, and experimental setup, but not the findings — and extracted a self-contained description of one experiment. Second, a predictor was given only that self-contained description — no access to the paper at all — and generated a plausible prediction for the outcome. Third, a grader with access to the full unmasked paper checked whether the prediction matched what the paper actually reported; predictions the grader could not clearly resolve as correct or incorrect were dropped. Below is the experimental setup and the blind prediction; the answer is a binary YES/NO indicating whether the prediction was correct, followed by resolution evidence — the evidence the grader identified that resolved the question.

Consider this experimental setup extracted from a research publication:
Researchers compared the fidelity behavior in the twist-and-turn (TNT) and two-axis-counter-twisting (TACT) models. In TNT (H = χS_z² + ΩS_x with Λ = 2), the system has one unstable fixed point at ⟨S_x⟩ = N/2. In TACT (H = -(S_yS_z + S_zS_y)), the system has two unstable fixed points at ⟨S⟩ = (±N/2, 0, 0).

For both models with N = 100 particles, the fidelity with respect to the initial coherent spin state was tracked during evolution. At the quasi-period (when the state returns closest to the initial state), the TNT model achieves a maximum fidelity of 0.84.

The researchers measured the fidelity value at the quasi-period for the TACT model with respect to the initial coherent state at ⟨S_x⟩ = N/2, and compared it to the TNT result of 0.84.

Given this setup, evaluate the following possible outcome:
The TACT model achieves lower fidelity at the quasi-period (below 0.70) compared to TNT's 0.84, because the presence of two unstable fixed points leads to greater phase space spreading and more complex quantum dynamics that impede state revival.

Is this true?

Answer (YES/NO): YES